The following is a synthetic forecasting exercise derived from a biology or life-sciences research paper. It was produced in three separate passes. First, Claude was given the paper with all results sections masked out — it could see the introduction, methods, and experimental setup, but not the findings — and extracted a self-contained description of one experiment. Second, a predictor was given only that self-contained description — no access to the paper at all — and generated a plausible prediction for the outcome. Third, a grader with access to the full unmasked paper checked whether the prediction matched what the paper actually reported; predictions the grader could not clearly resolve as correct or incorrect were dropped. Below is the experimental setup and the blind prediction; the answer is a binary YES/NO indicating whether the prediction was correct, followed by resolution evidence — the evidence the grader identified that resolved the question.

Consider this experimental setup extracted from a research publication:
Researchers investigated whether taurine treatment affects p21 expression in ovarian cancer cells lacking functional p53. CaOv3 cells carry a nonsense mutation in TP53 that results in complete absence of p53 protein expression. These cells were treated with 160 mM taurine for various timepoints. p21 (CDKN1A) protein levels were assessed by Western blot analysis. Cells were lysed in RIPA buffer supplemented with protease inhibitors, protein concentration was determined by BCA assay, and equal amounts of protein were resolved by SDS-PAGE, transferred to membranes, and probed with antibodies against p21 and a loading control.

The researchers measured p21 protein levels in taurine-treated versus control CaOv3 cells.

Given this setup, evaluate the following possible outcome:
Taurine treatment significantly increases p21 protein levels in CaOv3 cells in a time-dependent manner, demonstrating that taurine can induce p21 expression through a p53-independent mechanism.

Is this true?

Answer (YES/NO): NO